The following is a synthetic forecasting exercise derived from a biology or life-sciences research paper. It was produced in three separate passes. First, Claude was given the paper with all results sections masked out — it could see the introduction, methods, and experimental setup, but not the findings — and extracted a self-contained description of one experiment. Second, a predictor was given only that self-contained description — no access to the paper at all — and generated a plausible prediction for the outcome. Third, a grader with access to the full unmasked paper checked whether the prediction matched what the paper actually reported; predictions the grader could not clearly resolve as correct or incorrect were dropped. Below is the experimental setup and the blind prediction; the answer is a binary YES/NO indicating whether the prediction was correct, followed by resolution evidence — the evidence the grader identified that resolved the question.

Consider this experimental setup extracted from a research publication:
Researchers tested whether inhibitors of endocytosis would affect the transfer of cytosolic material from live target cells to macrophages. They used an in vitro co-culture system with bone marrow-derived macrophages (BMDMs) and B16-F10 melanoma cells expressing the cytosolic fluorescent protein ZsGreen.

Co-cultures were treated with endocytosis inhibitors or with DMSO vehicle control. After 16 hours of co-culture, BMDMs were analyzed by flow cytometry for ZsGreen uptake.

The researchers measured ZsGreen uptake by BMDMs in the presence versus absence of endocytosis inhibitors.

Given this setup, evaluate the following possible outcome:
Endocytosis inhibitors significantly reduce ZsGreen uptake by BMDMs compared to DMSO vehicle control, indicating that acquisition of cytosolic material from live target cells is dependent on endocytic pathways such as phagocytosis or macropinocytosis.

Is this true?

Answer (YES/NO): NO